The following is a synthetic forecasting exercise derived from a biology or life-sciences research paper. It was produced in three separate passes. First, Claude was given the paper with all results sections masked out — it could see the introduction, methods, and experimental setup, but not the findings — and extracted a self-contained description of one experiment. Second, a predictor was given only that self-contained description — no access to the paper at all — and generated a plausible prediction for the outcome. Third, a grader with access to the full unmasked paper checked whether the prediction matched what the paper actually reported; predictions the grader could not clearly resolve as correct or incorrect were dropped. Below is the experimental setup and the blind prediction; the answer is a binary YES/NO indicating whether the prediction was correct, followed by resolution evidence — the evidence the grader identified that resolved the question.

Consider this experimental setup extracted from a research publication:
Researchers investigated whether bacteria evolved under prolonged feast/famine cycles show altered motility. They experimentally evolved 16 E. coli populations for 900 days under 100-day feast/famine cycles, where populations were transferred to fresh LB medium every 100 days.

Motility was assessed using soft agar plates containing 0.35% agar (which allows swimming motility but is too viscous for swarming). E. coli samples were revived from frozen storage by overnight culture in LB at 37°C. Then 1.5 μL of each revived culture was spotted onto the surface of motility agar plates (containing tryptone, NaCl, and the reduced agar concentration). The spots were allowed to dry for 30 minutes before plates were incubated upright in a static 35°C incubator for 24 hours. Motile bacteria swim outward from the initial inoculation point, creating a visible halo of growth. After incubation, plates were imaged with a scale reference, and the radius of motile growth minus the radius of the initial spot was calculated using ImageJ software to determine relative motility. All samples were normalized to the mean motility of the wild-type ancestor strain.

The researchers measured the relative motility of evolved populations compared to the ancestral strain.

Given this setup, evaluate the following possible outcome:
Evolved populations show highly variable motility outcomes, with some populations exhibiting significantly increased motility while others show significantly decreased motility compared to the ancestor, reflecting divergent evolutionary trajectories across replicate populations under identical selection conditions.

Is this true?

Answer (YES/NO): NO